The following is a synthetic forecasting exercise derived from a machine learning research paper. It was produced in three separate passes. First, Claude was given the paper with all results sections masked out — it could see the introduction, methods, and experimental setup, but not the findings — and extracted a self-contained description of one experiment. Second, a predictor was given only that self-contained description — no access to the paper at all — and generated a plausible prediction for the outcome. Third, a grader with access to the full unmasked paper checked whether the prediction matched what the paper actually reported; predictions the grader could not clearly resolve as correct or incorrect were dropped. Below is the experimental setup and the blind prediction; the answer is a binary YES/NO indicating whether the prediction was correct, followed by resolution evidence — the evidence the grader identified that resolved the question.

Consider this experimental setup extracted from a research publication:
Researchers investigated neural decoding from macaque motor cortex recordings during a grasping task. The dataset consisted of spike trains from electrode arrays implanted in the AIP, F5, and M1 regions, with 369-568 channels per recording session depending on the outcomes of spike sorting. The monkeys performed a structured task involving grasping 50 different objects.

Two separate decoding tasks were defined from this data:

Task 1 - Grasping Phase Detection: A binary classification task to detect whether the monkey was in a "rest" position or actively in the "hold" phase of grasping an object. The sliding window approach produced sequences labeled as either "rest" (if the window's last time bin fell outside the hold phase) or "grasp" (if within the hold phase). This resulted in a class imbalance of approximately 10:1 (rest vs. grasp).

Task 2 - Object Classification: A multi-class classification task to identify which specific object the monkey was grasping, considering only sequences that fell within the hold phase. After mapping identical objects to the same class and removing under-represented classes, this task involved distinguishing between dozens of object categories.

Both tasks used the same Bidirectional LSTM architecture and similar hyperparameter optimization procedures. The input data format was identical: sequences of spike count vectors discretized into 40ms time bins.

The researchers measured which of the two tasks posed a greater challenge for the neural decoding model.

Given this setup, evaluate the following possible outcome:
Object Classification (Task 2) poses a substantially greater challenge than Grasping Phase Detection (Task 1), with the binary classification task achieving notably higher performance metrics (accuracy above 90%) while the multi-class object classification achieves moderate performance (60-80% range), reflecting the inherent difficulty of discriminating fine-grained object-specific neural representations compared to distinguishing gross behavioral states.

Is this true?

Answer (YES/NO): YES